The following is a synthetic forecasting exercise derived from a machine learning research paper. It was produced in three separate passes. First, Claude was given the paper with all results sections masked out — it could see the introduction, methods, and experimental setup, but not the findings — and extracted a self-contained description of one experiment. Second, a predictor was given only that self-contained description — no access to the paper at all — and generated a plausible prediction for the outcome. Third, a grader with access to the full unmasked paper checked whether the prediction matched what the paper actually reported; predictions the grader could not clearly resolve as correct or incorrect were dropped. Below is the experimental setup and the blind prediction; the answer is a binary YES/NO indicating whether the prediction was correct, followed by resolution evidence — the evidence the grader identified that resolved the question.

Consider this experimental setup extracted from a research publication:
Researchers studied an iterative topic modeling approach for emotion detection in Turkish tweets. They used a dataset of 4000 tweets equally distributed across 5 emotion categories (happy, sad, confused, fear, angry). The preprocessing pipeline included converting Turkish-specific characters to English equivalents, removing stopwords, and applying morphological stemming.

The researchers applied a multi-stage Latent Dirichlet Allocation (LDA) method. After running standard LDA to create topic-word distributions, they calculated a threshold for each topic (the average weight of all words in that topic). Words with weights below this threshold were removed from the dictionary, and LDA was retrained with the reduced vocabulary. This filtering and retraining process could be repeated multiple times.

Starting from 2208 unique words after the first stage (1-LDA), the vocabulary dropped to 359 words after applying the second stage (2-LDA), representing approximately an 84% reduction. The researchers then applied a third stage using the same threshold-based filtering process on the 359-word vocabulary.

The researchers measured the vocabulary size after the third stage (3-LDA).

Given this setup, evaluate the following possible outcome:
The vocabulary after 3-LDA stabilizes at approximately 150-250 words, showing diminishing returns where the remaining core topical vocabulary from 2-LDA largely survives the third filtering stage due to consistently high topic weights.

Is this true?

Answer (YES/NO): NO